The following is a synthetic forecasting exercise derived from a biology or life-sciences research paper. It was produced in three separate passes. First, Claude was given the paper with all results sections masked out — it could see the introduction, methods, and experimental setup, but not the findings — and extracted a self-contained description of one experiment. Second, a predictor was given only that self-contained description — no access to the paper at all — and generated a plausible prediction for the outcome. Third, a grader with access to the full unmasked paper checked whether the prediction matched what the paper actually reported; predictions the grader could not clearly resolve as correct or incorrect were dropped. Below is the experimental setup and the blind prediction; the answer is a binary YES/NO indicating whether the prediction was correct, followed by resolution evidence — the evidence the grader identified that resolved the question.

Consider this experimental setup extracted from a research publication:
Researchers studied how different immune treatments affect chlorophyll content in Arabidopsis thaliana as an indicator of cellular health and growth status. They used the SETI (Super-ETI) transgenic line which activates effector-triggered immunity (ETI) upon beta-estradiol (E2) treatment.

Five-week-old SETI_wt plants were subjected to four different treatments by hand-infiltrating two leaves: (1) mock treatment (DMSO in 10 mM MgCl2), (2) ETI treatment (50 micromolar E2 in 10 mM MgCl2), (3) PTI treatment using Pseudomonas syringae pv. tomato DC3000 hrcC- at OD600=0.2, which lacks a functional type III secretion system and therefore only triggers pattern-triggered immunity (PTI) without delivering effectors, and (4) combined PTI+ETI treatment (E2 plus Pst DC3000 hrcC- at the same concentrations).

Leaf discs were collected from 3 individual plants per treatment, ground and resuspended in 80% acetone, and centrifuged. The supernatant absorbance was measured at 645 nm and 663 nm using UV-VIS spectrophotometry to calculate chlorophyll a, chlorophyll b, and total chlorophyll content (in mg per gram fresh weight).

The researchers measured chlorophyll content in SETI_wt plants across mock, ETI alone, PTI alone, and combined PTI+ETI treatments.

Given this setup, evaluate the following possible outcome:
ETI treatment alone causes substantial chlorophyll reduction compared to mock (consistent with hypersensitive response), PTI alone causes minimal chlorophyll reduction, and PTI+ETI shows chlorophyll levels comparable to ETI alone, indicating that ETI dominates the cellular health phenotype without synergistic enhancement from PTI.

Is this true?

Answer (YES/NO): NO